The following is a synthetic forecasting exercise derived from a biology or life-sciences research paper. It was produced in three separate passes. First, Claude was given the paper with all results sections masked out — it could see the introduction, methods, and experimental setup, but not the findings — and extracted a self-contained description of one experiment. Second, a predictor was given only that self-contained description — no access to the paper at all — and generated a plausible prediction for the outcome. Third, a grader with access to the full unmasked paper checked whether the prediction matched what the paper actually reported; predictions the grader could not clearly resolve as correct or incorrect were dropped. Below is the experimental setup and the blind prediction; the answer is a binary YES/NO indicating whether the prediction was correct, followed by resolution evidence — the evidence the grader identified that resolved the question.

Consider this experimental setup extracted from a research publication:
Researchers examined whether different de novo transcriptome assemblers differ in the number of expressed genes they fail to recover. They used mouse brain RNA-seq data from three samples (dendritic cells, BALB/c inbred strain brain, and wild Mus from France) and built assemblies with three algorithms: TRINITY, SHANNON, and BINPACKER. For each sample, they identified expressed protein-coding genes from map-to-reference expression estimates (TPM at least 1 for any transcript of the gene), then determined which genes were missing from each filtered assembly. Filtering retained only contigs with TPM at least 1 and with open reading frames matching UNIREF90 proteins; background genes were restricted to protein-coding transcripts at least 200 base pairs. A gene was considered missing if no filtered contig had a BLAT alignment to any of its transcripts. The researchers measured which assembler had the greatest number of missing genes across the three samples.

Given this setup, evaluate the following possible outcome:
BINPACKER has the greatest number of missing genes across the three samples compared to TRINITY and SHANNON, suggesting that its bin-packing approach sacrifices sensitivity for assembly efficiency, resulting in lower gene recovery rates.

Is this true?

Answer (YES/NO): NO